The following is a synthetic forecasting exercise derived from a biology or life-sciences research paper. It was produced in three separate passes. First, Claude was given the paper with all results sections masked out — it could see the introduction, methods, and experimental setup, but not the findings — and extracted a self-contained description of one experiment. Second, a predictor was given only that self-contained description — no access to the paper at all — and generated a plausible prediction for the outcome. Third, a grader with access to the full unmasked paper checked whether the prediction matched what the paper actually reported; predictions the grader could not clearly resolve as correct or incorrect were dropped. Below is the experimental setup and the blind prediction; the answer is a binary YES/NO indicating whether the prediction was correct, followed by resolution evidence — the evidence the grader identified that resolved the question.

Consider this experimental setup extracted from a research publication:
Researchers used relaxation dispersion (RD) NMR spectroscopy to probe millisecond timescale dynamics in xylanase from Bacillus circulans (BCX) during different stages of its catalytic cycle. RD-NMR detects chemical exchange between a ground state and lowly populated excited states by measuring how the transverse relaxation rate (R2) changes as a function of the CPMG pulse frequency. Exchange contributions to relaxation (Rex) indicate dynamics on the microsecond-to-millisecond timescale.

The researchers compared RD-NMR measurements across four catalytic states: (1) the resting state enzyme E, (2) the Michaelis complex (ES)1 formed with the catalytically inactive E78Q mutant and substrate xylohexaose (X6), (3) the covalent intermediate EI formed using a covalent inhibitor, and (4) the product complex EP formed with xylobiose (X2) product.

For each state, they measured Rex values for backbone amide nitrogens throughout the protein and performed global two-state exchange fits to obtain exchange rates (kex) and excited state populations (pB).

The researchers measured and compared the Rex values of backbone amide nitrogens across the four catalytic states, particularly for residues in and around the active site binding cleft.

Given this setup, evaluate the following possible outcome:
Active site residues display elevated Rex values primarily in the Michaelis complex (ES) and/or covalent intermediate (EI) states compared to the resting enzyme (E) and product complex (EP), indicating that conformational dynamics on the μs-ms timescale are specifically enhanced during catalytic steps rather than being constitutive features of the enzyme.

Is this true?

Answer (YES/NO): NO